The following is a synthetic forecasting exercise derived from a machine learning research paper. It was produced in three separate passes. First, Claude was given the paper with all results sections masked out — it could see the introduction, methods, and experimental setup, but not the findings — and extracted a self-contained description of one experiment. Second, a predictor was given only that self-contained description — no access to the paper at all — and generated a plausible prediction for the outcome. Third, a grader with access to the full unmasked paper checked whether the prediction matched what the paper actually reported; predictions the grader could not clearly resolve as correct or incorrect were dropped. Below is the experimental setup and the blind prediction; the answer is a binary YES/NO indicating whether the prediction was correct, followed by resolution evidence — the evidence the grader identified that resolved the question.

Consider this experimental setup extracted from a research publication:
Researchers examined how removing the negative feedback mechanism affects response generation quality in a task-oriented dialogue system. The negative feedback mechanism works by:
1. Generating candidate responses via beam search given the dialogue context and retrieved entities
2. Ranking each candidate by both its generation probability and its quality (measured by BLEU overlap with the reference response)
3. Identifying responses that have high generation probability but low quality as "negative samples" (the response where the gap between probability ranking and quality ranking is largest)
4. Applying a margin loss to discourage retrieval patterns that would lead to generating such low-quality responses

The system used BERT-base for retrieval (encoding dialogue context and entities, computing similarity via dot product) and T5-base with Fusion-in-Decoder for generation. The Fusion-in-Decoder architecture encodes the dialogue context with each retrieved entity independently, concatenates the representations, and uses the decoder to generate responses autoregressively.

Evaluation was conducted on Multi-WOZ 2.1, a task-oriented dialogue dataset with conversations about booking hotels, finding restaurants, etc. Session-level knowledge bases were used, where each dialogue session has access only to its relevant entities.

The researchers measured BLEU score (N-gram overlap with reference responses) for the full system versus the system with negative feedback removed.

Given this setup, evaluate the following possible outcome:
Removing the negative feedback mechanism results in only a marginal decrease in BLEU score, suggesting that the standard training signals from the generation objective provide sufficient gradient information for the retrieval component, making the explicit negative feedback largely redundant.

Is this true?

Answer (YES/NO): NO